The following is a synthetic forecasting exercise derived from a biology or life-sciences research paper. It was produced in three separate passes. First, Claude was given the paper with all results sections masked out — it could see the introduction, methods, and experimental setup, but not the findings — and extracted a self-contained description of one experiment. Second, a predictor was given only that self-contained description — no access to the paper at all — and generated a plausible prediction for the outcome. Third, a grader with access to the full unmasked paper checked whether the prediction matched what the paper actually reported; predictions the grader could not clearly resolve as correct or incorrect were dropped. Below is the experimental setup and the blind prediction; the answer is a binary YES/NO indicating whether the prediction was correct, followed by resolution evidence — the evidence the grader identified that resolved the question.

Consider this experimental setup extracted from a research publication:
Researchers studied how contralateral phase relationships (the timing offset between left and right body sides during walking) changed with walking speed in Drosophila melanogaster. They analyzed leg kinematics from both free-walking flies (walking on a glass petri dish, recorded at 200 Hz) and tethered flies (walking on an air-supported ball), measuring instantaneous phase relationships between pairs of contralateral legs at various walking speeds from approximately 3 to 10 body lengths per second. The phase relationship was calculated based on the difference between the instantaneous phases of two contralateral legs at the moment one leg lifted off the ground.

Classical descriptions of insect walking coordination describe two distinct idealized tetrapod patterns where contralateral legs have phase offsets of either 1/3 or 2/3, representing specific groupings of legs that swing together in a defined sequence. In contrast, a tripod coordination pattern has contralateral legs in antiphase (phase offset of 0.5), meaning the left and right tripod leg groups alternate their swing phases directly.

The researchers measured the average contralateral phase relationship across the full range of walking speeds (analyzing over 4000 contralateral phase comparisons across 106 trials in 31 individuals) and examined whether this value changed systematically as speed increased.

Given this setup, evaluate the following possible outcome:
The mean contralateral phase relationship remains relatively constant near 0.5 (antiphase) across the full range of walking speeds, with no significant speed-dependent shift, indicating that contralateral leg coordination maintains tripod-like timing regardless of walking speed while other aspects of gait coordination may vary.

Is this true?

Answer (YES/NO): YES